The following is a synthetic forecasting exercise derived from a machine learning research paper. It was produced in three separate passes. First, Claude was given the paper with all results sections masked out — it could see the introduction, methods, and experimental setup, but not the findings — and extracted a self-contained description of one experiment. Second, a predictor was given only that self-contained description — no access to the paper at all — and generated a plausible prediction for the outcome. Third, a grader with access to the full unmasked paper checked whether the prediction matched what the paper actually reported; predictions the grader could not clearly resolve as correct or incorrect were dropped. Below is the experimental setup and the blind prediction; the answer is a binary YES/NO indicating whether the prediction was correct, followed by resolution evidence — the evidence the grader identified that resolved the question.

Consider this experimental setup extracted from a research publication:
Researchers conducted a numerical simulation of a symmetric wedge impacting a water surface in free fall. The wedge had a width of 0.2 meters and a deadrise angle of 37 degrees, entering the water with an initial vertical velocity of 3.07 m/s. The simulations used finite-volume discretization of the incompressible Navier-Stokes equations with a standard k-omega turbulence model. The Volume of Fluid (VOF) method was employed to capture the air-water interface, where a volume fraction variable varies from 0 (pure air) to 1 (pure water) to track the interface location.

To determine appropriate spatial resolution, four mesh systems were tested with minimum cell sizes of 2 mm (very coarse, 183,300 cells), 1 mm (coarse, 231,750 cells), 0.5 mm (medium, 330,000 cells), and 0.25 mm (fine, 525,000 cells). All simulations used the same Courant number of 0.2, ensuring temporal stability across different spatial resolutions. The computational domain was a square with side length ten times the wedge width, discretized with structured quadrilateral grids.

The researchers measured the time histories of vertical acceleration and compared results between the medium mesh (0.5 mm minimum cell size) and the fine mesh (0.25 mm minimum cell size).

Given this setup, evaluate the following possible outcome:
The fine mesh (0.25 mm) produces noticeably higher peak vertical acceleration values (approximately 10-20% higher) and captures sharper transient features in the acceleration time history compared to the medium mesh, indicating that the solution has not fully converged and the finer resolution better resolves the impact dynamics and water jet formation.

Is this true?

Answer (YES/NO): NO